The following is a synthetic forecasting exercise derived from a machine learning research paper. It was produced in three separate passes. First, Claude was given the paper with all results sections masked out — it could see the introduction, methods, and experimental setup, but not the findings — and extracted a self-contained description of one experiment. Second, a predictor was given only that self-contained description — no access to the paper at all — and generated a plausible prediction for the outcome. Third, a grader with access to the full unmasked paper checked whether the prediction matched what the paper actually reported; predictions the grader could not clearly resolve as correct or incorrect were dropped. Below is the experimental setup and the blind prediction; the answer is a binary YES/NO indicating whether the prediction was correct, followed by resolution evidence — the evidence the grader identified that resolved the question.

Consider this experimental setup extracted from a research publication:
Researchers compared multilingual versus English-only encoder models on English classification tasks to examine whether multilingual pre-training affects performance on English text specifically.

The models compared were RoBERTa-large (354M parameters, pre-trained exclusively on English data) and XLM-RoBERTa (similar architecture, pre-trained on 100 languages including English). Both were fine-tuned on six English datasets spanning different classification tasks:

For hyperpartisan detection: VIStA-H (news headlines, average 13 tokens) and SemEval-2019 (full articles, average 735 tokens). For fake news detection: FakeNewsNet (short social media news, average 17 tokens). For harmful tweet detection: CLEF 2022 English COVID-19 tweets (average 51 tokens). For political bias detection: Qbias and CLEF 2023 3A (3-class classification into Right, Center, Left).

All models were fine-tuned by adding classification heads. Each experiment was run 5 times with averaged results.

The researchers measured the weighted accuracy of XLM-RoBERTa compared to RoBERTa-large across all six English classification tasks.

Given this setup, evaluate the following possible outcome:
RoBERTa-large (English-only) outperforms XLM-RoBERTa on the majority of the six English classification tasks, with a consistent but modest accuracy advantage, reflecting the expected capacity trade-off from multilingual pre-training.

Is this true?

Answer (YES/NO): NO